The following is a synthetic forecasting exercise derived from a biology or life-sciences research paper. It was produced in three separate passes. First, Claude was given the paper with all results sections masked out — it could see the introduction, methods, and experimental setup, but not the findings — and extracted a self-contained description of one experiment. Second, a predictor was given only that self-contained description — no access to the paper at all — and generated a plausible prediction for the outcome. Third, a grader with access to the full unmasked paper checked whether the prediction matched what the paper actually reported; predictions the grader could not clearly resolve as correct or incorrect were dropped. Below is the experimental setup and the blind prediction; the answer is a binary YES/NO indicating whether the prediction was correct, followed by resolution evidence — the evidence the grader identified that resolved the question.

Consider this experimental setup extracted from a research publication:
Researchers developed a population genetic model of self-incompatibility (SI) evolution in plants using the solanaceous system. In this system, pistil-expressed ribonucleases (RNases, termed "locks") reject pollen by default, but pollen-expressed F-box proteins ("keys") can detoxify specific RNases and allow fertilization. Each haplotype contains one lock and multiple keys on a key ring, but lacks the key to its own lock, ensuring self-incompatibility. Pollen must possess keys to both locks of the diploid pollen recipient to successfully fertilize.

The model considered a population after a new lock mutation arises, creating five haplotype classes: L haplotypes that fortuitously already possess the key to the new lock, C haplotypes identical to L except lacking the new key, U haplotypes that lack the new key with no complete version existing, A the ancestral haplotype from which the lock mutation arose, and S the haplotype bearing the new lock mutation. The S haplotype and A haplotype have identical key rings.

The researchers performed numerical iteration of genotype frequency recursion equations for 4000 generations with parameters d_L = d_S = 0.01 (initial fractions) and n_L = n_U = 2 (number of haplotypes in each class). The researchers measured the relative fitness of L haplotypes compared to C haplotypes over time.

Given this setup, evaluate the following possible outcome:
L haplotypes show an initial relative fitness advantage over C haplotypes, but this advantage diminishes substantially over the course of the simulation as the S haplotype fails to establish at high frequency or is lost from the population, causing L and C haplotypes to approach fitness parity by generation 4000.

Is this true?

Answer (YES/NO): NO